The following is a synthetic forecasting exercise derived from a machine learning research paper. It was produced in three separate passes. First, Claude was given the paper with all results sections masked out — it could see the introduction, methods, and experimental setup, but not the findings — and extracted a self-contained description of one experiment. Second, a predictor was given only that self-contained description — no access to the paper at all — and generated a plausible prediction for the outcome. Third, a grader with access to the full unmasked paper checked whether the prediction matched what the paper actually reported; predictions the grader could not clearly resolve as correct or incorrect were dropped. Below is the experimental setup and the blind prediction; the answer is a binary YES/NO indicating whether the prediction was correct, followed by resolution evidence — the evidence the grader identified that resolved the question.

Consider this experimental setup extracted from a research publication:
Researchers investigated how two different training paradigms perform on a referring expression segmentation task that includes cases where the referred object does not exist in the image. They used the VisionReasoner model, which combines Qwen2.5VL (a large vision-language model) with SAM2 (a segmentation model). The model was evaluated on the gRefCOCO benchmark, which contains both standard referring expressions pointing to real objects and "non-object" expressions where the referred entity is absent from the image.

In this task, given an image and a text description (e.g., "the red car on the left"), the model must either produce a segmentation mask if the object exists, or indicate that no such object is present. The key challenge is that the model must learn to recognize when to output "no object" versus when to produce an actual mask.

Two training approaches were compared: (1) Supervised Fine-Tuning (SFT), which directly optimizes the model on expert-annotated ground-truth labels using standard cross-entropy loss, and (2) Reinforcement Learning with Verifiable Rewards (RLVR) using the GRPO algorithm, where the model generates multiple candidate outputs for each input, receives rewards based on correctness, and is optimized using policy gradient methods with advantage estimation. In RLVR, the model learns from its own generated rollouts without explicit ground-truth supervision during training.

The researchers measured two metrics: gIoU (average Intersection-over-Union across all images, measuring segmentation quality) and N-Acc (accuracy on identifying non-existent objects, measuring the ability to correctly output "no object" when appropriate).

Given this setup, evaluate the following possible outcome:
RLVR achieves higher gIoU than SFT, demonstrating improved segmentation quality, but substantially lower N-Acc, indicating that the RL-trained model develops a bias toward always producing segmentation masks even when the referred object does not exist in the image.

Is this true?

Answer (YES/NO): YES